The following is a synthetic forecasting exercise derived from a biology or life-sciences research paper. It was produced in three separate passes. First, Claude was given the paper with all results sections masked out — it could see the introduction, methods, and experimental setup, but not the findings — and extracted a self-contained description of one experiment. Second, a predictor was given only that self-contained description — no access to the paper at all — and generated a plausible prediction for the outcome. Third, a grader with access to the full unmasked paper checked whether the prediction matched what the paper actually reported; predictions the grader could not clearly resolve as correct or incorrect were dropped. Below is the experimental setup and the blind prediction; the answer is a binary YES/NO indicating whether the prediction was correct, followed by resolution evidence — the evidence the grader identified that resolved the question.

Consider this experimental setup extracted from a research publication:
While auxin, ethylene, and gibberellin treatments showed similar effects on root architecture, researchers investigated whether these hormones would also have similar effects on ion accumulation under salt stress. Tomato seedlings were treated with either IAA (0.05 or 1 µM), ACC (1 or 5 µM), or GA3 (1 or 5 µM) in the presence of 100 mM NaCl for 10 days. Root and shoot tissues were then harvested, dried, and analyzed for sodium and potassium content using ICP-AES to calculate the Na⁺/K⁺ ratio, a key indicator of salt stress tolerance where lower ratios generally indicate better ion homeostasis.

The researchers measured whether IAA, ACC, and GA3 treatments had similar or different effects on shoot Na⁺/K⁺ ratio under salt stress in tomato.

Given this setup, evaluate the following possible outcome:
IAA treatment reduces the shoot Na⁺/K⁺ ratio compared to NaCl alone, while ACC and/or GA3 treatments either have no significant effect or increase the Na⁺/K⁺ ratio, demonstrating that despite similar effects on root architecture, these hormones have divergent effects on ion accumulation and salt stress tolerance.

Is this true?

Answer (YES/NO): NO